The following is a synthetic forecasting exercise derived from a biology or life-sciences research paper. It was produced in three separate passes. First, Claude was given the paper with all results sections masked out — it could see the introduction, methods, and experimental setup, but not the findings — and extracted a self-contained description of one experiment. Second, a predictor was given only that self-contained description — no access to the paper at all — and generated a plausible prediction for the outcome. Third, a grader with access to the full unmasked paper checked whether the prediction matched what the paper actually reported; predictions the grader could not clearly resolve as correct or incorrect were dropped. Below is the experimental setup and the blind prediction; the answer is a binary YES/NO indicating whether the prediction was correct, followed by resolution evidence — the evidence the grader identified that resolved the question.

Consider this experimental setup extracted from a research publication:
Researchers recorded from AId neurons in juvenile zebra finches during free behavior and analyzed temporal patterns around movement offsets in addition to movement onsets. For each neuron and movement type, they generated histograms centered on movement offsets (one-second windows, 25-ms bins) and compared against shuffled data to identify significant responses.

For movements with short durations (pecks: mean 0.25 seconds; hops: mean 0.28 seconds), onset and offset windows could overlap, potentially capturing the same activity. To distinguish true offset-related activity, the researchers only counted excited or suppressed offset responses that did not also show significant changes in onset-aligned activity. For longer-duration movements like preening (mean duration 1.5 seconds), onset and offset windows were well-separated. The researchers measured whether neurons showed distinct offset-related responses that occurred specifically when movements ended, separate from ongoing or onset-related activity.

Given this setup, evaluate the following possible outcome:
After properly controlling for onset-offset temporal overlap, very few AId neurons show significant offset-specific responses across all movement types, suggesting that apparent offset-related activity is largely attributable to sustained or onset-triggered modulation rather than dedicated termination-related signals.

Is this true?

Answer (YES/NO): YES